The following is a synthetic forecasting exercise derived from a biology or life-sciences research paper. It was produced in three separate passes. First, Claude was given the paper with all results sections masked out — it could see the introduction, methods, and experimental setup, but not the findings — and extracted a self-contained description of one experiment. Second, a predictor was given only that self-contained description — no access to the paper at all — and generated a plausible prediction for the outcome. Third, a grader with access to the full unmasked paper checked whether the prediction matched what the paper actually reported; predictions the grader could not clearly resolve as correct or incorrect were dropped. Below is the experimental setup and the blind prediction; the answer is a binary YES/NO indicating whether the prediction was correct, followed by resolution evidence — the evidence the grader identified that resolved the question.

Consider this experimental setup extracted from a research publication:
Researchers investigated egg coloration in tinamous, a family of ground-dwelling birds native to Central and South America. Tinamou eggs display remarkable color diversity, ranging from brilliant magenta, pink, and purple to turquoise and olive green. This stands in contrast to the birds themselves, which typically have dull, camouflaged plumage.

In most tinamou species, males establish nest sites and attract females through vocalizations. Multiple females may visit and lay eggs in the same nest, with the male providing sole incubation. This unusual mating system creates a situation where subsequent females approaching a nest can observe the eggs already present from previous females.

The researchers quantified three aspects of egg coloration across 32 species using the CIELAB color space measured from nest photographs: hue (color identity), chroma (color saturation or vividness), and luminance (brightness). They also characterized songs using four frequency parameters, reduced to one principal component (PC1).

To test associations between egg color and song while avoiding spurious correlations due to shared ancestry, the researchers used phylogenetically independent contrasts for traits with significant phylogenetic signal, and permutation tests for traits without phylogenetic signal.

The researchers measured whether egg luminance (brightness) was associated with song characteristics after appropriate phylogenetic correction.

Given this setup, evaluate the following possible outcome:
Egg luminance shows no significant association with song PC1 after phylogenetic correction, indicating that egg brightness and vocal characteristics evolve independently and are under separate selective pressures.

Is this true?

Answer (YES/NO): NO